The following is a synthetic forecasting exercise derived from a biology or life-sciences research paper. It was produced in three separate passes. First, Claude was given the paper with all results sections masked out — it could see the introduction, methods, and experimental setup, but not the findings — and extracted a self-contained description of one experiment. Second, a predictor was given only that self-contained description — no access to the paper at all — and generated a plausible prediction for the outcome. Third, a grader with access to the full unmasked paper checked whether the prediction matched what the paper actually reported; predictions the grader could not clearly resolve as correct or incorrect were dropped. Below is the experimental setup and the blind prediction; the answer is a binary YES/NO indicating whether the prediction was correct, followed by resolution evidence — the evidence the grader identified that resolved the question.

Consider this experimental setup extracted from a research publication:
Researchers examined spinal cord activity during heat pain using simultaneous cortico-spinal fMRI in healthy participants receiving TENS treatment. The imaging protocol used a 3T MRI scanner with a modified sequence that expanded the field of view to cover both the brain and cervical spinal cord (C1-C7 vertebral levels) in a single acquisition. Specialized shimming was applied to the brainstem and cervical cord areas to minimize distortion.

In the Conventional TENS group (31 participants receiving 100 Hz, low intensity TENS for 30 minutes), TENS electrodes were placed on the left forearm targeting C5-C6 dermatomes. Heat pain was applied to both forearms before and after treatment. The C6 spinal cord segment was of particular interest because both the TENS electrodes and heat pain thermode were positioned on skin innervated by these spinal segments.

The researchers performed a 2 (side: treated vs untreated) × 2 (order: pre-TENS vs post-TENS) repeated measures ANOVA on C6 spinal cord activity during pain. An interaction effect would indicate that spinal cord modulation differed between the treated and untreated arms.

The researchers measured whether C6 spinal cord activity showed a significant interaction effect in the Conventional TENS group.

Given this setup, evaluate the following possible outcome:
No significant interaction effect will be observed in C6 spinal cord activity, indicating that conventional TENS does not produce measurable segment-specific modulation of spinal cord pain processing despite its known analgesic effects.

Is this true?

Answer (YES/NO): NO